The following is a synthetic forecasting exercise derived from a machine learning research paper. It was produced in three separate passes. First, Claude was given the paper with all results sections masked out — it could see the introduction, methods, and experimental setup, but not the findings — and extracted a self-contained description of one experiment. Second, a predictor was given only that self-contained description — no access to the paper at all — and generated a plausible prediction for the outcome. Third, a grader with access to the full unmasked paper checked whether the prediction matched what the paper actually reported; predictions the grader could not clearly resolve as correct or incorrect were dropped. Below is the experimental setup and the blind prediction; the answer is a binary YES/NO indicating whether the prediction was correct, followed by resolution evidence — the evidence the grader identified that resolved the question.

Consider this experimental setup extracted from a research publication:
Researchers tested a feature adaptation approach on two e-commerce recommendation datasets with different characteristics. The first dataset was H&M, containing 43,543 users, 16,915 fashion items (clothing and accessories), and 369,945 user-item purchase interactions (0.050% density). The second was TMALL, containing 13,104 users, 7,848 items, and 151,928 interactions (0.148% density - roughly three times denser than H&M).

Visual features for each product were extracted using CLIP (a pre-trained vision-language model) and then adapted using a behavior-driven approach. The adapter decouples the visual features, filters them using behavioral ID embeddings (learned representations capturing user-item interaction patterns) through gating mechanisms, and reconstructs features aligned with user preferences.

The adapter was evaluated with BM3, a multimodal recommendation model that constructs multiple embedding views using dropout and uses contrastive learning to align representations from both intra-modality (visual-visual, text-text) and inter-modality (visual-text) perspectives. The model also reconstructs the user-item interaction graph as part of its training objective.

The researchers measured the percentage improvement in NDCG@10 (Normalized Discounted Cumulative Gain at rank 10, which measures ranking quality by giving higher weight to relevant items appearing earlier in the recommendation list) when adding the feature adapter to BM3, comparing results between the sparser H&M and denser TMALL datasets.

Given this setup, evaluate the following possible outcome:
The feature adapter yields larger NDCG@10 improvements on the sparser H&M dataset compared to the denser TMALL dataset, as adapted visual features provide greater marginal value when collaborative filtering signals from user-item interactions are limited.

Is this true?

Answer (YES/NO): YES